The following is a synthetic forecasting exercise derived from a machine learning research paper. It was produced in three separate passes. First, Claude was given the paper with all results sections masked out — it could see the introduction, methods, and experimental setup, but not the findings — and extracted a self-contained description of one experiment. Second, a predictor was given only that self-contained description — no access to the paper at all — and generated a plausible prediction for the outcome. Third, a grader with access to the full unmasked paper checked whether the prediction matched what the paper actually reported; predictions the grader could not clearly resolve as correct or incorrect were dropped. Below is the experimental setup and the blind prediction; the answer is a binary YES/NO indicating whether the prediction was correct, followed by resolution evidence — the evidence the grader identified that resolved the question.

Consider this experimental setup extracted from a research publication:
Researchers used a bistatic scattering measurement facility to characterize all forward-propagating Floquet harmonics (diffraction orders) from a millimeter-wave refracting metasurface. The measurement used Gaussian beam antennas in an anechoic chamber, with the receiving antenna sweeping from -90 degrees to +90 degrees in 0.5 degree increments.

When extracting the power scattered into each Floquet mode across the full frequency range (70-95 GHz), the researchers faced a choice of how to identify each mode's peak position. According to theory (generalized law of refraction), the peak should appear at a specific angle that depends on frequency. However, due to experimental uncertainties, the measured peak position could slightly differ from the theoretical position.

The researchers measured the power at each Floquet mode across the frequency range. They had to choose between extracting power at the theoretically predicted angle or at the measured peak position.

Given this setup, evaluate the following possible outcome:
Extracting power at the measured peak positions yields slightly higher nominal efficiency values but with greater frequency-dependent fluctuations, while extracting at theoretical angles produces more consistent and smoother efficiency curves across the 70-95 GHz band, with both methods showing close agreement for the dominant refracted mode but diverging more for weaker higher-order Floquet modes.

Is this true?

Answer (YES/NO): NO